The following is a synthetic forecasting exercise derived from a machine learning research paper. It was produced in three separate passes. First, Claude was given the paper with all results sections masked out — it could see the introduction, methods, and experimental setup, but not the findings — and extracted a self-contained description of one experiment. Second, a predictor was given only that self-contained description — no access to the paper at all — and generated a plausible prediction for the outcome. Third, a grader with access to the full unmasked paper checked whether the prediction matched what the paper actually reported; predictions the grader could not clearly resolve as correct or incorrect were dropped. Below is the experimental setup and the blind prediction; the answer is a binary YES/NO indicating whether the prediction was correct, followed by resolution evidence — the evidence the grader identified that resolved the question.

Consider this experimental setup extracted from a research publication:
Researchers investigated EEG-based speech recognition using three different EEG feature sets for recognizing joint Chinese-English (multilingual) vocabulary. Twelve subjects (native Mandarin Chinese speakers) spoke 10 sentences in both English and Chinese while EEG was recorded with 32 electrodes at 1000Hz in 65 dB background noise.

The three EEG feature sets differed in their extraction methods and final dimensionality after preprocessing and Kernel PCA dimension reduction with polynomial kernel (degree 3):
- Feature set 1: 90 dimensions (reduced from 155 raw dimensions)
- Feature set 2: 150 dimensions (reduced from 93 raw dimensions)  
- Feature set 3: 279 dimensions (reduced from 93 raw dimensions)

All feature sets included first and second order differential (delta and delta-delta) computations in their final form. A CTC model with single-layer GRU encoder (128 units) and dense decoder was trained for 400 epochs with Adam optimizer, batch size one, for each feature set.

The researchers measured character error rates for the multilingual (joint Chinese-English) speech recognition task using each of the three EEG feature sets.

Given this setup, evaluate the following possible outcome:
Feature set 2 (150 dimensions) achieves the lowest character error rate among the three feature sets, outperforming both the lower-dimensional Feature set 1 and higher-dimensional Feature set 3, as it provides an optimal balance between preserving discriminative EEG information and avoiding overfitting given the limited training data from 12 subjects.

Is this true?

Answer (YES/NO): NO